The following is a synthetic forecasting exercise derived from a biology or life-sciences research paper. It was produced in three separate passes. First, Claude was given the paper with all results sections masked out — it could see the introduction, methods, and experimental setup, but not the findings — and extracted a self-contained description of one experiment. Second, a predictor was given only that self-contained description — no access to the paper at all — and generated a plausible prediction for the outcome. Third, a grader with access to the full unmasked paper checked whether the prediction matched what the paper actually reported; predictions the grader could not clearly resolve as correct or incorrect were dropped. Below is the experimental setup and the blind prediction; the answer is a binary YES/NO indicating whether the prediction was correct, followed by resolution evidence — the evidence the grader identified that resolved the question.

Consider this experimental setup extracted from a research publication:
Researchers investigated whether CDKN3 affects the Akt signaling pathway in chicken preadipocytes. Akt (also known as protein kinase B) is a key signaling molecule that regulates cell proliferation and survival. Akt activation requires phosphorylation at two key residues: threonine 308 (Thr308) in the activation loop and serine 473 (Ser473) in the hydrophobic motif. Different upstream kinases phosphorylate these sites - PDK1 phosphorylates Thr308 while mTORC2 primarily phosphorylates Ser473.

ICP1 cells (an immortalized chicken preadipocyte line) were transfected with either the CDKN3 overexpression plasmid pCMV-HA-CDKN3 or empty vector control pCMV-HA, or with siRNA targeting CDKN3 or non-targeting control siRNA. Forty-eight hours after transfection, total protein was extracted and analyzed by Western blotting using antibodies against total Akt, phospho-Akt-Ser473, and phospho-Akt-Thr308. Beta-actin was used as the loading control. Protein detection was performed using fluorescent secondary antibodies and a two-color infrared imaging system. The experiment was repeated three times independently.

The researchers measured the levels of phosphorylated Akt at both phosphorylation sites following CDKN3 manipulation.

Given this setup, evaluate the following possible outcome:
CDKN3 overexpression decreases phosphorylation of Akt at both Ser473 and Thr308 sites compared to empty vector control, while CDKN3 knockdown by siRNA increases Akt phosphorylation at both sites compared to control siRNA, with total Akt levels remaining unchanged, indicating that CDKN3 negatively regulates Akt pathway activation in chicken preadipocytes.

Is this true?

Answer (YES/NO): NO